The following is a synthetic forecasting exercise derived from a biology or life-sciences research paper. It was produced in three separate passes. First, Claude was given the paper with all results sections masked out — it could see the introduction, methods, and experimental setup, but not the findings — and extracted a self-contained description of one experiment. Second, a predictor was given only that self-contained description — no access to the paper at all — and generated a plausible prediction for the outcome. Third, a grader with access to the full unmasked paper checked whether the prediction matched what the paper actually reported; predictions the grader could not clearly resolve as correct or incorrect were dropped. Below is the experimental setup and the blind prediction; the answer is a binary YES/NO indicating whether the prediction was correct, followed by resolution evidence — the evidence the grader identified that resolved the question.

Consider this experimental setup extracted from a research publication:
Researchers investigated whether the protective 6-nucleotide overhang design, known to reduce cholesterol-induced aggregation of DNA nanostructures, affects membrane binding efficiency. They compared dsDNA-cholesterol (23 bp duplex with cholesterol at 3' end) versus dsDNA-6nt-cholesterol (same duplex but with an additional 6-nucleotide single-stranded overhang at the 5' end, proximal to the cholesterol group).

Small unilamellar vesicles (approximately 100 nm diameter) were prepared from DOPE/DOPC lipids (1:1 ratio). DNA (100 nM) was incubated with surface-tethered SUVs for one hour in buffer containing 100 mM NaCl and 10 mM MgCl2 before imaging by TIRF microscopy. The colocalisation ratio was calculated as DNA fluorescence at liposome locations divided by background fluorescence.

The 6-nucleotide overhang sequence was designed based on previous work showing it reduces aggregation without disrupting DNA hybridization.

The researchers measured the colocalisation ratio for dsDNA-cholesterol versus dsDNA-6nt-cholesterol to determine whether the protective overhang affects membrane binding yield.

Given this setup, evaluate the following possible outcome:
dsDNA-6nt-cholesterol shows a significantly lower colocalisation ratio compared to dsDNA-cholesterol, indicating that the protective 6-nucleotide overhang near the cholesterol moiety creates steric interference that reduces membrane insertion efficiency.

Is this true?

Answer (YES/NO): NO